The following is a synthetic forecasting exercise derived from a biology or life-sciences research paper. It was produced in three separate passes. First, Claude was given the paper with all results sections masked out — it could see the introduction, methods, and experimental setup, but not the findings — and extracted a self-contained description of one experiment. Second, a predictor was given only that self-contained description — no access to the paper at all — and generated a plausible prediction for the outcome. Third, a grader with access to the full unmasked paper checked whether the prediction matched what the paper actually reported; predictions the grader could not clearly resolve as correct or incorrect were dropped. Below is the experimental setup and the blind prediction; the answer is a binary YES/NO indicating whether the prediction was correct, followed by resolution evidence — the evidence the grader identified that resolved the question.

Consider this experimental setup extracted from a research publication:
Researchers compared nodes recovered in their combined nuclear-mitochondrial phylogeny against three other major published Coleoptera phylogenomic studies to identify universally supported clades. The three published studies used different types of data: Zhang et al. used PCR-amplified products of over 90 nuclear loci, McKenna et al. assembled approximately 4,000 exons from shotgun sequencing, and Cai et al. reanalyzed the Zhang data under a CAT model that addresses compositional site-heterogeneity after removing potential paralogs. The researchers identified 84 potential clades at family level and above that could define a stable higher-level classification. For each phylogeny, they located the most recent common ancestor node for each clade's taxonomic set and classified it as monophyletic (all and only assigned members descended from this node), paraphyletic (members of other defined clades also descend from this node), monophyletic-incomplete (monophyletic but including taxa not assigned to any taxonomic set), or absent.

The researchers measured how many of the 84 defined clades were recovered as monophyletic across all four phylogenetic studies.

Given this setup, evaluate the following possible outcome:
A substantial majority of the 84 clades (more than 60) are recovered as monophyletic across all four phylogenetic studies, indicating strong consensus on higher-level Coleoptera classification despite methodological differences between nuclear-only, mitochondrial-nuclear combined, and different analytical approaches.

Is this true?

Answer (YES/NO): YES